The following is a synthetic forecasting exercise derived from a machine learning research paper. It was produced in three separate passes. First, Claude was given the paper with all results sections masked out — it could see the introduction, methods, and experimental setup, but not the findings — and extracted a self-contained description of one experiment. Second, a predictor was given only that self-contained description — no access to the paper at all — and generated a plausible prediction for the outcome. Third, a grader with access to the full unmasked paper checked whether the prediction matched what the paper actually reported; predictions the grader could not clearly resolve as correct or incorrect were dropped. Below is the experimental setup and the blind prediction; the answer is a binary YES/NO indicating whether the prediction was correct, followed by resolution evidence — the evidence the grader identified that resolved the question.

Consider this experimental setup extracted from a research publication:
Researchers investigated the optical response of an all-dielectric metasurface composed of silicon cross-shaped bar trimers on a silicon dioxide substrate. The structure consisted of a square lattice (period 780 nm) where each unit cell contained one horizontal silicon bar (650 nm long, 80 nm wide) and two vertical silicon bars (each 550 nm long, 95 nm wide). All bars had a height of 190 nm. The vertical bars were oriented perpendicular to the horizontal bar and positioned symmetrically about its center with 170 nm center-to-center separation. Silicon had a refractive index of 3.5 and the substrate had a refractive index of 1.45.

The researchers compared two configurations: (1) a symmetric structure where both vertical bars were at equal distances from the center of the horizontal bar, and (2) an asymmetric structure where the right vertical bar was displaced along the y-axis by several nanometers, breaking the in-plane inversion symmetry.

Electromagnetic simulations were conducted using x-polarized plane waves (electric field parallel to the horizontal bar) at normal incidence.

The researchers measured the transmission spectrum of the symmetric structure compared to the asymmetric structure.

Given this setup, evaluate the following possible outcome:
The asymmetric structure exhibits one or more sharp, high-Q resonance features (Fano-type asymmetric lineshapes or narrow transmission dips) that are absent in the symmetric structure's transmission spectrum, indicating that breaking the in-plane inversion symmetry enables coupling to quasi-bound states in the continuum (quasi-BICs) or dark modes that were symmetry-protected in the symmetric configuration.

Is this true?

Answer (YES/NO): YES